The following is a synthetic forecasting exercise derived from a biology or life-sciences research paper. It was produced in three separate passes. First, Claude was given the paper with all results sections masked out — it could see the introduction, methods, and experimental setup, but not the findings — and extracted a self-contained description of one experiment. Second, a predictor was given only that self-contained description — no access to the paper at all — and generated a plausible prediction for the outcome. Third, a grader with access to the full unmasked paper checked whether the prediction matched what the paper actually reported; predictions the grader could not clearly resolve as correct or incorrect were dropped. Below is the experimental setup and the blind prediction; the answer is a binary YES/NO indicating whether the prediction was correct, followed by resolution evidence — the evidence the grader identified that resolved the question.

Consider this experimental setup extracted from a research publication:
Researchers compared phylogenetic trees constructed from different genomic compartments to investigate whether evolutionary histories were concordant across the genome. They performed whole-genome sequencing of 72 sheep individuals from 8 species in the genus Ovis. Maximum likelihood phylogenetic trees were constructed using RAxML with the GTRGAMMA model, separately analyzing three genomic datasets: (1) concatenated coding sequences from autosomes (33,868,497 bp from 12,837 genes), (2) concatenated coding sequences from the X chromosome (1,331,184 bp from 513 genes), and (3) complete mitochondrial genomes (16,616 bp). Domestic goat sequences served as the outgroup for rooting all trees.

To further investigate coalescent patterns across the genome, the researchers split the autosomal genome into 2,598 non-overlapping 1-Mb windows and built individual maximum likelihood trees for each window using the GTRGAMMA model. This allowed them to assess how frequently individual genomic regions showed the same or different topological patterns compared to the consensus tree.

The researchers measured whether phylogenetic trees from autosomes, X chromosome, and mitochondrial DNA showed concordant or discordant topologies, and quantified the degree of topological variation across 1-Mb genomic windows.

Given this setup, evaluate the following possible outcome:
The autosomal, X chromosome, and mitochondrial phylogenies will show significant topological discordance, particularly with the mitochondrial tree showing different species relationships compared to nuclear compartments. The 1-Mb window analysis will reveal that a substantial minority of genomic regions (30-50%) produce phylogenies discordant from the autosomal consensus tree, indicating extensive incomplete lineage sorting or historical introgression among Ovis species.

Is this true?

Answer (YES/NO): NO